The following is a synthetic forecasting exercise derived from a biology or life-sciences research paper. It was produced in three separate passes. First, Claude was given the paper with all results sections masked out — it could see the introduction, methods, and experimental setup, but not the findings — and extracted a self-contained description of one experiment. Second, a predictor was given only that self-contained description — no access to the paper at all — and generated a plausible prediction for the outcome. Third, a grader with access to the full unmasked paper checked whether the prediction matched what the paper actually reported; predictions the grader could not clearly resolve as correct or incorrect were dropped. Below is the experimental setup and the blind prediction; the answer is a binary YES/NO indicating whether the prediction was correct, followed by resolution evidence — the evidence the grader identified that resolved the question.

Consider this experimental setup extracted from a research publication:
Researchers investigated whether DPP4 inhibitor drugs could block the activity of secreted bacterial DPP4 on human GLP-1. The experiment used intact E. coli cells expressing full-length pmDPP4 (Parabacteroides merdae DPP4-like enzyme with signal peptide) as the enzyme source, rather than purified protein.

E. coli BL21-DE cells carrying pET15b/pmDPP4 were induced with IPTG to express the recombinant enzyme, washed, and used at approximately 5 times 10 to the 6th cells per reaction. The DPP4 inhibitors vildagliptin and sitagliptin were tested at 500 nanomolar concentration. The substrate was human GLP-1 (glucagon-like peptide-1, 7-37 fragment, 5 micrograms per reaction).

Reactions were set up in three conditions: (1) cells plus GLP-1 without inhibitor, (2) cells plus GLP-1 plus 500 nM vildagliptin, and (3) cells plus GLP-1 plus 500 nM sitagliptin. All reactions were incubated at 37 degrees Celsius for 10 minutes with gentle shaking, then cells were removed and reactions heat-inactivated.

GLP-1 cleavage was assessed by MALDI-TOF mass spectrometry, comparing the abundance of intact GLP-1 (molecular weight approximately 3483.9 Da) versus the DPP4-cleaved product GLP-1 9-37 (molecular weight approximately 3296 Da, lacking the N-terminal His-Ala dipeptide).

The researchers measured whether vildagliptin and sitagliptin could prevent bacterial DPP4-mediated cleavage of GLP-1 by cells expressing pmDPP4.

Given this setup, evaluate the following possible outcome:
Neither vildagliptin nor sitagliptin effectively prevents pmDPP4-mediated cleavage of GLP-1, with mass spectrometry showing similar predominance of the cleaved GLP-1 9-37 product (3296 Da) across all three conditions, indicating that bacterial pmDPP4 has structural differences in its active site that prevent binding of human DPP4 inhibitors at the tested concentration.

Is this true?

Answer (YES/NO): NO